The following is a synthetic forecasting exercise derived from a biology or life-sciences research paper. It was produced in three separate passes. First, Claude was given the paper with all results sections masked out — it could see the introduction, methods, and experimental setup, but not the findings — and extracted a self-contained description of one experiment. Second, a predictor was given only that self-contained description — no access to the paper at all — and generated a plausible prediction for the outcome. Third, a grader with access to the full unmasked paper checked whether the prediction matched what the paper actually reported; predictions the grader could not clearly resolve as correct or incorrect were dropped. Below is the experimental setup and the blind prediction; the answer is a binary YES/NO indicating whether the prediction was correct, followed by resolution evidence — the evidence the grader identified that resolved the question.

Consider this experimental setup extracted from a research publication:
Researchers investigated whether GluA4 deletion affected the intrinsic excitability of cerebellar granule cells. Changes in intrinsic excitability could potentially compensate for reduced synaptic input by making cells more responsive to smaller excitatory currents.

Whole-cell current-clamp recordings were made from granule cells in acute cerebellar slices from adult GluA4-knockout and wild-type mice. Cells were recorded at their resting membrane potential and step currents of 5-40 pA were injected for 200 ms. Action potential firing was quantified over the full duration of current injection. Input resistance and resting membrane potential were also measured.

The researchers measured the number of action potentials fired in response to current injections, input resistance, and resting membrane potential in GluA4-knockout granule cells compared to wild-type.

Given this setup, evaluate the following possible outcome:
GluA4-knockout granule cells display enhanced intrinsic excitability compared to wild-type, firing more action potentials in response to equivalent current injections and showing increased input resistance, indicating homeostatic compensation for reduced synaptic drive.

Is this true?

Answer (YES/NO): NO